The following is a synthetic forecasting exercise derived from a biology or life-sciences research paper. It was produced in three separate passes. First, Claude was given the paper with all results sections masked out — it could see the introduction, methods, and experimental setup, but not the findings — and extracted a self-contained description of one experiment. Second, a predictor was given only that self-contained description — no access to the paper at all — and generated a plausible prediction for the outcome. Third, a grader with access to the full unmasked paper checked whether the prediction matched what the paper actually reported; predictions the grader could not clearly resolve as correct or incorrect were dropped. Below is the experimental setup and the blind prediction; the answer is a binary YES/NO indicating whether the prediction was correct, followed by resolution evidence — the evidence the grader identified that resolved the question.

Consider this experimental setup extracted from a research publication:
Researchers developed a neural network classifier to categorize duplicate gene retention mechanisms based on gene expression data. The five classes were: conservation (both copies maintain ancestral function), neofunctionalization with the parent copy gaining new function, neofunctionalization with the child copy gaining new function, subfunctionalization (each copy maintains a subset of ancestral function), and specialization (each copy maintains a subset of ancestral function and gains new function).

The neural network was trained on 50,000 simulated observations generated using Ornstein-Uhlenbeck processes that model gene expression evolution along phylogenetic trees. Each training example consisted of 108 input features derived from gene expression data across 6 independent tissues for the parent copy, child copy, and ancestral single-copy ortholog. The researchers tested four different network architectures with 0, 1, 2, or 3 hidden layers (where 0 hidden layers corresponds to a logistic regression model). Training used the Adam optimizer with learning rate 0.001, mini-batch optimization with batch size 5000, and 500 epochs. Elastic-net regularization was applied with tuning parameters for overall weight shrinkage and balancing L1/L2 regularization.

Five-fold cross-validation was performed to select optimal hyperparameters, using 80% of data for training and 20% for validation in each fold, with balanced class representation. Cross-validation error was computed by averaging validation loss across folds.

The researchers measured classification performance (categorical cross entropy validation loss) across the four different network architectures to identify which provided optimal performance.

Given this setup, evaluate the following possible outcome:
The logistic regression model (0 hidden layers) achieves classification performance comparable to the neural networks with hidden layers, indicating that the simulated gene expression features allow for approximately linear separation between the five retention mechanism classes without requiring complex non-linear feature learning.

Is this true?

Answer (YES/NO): NO